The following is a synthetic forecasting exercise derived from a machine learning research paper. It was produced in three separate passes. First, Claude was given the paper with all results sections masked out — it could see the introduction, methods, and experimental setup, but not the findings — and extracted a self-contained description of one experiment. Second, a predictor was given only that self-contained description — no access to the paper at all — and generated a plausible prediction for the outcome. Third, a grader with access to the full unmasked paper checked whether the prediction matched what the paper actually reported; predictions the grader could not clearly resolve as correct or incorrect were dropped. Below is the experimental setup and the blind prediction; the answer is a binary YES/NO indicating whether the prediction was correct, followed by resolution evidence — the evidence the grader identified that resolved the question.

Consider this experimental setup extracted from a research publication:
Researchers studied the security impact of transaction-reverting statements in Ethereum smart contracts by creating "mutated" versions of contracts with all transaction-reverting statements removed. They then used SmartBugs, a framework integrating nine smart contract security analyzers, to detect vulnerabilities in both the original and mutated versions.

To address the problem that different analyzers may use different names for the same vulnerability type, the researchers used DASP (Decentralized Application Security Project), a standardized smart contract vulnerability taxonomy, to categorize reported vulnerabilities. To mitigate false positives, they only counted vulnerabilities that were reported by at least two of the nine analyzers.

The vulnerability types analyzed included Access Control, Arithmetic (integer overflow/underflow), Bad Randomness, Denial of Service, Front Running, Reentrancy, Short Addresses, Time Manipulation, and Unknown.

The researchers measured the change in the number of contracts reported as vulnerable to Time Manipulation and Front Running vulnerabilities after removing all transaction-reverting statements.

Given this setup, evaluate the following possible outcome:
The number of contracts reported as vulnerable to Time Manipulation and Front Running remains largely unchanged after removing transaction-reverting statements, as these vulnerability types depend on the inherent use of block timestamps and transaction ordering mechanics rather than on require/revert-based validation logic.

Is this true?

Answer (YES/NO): NO